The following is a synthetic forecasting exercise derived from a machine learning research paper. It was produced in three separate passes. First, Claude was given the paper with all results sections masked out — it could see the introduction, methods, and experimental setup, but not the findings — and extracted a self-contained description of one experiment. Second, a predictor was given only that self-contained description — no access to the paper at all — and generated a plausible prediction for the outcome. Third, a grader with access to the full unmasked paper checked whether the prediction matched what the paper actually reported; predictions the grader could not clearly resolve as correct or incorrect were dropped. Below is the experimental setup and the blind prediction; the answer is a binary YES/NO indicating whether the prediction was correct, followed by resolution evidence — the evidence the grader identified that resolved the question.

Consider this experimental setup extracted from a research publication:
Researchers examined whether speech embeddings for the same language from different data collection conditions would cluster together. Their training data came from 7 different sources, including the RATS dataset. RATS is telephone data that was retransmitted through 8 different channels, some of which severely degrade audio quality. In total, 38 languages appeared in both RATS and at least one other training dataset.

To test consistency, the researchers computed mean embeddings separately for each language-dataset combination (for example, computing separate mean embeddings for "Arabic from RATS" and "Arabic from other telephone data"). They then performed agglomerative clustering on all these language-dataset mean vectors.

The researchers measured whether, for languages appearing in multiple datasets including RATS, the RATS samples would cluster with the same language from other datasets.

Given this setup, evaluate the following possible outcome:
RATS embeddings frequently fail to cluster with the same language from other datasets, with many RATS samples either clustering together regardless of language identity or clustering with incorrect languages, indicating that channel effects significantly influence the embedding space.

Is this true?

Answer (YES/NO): NO